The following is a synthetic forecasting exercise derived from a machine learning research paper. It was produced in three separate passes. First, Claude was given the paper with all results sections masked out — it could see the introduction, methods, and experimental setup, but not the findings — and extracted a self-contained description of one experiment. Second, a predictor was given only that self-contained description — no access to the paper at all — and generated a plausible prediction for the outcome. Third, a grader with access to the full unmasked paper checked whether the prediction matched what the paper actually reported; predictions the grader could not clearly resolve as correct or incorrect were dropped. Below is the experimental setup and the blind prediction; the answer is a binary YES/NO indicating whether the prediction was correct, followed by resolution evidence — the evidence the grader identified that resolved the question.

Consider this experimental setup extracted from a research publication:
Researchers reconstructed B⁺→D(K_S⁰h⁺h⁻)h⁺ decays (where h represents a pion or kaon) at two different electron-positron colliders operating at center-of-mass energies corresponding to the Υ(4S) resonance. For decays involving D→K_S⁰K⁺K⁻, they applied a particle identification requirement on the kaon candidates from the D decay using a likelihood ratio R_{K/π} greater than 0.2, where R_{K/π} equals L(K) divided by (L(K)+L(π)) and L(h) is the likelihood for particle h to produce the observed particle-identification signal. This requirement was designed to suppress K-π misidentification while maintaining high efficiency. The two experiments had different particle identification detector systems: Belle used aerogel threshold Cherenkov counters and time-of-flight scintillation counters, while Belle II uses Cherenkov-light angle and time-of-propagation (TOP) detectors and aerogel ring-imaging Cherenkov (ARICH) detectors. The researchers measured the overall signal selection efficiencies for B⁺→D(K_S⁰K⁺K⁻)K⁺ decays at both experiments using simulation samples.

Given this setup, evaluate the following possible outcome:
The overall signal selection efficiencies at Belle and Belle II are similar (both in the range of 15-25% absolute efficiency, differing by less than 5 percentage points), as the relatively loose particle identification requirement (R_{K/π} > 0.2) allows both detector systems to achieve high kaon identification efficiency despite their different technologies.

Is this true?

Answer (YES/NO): NO